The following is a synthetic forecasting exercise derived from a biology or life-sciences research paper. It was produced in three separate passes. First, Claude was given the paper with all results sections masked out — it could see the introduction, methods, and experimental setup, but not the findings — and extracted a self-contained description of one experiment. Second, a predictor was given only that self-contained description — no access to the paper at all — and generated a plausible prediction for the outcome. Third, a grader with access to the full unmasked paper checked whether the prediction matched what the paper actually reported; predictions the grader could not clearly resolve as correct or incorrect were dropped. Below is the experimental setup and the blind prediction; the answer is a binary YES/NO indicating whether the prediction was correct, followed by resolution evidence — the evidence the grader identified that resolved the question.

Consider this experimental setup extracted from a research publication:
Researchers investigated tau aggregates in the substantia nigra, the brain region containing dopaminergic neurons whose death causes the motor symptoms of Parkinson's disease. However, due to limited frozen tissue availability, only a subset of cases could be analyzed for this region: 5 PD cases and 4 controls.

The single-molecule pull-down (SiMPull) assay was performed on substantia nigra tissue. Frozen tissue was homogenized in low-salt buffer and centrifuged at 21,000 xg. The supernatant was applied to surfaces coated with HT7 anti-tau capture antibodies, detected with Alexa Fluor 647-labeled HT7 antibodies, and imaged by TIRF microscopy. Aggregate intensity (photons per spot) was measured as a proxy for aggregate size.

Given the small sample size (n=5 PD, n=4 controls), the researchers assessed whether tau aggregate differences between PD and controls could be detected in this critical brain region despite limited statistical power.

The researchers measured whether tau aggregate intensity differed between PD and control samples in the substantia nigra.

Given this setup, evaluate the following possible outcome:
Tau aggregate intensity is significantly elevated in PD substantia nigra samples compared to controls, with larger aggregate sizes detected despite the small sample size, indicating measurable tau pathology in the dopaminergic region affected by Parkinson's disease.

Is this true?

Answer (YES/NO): NO